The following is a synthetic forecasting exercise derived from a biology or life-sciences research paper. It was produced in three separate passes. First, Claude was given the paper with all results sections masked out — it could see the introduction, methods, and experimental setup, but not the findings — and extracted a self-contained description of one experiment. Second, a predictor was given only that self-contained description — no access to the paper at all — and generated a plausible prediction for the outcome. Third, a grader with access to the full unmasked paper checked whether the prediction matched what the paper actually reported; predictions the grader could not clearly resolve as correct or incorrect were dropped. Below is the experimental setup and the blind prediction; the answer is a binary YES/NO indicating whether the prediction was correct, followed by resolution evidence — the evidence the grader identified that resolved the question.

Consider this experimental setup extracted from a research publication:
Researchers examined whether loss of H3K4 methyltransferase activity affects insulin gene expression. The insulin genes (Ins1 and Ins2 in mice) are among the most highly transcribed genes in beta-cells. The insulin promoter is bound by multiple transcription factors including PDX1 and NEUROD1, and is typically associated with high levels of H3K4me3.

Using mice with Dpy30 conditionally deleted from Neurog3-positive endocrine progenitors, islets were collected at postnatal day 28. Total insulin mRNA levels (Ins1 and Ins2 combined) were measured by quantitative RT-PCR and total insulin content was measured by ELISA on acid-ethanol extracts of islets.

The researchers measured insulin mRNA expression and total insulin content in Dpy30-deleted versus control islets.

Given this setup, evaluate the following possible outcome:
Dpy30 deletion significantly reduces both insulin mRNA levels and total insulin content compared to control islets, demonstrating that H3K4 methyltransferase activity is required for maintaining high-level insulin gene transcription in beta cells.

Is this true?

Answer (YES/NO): YES